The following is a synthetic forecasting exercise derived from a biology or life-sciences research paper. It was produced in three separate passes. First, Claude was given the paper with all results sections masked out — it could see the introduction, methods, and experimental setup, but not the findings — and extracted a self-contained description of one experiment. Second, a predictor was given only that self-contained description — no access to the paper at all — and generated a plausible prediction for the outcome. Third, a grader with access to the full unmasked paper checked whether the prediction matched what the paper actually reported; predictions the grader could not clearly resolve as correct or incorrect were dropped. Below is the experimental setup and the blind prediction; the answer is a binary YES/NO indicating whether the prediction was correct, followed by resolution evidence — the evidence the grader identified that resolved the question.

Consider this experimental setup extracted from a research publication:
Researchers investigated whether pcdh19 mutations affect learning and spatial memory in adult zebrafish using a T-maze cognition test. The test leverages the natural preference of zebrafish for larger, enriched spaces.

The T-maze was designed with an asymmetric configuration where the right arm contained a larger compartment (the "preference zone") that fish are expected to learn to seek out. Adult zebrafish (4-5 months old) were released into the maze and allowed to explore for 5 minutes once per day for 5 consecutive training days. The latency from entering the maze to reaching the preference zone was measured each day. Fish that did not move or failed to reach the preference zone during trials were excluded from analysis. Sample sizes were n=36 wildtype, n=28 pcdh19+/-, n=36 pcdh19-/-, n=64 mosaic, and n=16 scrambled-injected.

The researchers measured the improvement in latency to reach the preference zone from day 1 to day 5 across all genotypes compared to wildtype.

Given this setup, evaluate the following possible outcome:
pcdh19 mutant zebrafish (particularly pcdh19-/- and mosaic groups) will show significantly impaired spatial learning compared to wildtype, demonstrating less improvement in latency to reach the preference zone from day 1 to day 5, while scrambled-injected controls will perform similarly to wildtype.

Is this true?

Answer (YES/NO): NO